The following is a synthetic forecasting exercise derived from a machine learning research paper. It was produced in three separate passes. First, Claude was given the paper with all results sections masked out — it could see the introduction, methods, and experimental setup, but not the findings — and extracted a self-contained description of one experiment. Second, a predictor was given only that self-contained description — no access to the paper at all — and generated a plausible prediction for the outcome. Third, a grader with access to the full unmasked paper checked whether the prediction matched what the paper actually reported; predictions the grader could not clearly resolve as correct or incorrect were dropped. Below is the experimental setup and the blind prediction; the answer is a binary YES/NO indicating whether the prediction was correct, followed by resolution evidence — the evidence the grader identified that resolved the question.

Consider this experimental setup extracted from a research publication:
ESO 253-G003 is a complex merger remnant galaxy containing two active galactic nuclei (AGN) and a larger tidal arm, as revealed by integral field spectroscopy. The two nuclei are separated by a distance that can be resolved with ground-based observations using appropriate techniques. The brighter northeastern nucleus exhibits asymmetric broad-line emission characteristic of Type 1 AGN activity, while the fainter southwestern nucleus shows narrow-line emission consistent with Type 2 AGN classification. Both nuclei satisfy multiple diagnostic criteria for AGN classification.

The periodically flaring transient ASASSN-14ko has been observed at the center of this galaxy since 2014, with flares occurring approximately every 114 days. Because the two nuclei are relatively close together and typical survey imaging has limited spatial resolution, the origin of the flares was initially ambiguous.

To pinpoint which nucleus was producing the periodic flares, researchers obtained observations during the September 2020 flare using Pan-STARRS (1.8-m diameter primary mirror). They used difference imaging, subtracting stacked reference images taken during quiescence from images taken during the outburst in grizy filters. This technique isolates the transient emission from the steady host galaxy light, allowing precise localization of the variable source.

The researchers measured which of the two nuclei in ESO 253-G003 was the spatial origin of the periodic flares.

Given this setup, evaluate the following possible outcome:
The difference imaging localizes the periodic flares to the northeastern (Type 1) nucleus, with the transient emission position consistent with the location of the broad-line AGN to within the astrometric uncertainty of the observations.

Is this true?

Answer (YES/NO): YES